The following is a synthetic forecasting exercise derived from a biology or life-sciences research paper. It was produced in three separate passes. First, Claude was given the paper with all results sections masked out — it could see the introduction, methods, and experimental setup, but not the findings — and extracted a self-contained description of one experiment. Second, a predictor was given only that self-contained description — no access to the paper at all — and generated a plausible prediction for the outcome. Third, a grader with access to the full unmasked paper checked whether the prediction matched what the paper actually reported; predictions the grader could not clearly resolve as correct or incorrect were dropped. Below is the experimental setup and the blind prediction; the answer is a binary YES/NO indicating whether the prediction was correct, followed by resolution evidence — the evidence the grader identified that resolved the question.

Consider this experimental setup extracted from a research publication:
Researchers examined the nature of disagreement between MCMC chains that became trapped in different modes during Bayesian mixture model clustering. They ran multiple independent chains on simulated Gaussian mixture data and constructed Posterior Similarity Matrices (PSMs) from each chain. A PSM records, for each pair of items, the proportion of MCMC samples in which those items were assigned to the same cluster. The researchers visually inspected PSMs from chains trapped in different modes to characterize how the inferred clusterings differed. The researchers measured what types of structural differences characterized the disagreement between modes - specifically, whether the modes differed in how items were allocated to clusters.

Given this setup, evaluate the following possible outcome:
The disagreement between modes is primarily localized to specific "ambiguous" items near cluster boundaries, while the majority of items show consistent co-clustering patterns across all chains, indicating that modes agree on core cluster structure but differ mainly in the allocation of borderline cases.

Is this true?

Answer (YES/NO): NO